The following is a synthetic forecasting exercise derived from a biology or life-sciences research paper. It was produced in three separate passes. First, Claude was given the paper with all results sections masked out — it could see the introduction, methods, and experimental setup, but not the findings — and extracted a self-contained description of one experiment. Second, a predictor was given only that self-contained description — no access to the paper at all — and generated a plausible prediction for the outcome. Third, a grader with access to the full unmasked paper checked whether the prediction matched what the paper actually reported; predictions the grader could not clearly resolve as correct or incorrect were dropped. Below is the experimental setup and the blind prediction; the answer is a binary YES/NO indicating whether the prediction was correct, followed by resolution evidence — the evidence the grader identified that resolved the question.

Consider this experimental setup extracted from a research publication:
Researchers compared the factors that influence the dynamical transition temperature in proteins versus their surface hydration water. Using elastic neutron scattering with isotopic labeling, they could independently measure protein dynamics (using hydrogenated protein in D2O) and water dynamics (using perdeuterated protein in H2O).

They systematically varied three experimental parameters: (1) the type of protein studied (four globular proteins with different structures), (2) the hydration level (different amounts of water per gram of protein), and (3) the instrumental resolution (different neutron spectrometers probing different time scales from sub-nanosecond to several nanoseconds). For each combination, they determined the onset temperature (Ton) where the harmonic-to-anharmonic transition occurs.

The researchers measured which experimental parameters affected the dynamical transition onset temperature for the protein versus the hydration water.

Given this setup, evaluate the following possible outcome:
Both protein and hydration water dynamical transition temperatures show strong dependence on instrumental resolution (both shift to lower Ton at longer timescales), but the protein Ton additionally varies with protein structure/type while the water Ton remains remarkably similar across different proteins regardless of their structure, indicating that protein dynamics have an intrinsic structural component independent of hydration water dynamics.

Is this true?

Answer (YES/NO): NO